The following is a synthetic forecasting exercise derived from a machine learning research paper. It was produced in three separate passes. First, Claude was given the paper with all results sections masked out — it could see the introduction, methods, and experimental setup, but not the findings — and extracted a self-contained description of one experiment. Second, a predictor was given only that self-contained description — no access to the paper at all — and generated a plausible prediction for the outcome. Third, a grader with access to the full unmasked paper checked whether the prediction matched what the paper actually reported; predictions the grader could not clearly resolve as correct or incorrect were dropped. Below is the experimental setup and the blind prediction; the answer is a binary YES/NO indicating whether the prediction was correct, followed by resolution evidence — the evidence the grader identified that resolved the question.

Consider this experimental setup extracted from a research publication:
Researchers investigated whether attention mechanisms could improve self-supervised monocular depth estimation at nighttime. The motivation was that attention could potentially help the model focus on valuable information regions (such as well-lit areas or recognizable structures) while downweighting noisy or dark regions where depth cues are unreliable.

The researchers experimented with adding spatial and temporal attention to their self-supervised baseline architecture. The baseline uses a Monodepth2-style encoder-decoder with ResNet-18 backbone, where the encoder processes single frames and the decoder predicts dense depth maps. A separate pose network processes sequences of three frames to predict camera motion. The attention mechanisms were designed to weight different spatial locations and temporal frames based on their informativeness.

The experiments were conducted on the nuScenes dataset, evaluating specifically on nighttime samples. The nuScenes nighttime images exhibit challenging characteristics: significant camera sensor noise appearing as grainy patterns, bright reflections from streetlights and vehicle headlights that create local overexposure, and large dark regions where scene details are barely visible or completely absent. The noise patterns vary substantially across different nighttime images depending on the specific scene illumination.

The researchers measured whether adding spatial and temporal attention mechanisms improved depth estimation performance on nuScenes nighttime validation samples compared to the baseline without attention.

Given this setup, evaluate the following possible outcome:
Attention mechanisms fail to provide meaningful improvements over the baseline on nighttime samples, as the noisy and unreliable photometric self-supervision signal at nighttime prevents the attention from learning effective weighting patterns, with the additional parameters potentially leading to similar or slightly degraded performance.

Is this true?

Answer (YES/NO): YES